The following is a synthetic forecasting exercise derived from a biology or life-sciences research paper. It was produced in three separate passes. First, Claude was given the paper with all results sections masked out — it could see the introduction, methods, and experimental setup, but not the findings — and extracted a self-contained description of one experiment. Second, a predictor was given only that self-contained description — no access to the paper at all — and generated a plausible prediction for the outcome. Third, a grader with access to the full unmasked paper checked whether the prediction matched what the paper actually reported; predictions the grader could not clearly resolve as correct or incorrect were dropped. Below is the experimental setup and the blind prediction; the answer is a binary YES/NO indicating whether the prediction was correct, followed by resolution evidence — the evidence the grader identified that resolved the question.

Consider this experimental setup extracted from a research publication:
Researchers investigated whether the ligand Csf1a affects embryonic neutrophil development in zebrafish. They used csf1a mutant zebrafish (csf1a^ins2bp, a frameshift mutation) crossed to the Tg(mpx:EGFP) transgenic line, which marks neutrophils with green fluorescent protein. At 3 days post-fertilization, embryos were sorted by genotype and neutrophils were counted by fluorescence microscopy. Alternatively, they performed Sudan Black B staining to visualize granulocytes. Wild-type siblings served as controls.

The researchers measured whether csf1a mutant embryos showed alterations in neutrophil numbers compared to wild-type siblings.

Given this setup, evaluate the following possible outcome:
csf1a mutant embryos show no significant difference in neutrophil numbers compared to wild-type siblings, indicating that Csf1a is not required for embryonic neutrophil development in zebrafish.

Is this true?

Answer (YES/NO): YES